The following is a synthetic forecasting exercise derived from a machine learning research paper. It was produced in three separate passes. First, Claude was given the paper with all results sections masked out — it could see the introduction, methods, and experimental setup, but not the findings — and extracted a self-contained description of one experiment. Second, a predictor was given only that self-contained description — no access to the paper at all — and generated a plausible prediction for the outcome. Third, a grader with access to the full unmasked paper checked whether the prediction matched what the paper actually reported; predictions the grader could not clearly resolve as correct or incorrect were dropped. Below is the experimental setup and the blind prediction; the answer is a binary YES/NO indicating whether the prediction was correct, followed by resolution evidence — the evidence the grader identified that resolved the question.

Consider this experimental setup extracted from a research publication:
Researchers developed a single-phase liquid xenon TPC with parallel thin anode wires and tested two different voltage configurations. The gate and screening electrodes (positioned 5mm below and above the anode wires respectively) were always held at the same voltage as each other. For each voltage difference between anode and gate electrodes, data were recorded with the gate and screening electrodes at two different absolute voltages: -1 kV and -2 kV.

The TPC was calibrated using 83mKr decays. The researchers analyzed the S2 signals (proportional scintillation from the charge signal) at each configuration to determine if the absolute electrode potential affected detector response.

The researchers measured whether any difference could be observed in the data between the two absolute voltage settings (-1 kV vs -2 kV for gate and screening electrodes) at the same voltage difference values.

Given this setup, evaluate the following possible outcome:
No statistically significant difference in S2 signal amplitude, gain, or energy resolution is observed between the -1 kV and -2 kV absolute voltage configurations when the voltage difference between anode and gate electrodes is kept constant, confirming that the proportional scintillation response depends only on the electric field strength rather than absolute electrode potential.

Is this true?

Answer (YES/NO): YES